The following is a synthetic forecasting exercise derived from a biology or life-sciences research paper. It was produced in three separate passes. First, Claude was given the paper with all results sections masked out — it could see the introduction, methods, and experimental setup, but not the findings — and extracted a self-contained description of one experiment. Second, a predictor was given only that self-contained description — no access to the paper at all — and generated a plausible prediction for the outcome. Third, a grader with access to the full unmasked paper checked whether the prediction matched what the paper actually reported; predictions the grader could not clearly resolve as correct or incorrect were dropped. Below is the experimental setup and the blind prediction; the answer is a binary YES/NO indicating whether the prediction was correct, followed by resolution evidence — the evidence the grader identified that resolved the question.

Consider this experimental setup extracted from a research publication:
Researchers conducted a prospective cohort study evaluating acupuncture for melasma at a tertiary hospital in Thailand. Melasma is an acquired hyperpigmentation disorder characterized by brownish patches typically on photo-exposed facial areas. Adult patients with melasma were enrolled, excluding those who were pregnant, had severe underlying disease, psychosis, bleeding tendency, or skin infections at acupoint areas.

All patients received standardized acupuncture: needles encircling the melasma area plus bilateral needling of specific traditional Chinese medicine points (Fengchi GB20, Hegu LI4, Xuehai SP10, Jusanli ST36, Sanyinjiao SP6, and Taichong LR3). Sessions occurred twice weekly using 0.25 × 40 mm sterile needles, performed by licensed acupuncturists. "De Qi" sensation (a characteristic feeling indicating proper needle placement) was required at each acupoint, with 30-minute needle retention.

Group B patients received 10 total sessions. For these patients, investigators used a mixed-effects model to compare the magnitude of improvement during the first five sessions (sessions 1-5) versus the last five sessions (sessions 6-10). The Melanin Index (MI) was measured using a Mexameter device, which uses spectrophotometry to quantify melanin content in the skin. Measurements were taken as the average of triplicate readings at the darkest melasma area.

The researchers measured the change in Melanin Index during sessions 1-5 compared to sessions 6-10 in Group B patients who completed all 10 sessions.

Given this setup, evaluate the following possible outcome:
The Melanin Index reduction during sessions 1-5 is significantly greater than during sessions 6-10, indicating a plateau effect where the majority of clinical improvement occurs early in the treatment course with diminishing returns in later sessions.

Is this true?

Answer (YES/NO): NO